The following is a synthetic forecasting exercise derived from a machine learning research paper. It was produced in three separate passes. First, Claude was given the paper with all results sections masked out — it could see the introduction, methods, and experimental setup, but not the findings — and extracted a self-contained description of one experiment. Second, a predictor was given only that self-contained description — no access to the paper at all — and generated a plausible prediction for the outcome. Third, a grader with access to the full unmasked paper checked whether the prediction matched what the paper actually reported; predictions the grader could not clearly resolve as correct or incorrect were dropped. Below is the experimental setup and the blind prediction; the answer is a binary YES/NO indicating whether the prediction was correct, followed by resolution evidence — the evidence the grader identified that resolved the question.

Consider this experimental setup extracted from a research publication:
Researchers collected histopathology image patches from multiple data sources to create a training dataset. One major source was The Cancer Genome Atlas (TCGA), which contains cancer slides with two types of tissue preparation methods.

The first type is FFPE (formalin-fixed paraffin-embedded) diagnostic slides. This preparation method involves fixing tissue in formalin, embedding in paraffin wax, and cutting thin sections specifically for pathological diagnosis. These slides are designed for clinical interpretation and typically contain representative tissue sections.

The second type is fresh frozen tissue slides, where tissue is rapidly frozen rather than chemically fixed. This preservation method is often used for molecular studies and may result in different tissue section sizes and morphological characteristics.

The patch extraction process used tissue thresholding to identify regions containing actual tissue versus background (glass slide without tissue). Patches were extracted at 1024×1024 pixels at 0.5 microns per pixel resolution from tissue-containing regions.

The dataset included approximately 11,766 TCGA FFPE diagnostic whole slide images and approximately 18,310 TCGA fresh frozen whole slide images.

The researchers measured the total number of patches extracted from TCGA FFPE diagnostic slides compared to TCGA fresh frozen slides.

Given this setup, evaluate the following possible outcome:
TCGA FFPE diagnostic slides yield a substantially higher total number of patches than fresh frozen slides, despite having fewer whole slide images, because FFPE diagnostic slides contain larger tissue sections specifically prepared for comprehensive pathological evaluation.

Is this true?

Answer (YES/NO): YES